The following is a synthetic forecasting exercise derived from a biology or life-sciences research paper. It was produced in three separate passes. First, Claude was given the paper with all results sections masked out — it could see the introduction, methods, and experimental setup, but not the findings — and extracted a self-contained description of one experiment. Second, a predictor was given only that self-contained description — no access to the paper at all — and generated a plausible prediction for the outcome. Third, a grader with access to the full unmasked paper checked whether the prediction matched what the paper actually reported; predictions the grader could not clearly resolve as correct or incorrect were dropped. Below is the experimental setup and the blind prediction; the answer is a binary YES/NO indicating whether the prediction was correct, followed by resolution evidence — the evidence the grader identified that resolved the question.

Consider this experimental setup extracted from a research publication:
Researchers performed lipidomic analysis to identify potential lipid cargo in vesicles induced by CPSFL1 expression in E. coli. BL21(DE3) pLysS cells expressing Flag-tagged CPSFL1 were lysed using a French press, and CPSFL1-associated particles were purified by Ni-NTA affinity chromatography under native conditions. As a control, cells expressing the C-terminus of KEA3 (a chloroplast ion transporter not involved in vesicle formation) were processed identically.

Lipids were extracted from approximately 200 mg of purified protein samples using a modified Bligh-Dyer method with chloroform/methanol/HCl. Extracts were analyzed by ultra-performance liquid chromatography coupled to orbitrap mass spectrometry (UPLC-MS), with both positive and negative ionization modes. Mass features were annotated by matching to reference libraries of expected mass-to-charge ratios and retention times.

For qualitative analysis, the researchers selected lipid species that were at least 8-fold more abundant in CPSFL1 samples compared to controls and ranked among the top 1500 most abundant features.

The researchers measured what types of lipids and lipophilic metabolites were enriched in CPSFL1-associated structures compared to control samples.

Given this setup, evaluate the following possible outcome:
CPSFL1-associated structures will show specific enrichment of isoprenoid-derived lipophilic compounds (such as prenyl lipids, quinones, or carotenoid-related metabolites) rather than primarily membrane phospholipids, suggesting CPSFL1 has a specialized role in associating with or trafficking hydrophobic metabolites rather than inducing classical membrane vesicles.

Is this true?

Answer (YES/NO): NO